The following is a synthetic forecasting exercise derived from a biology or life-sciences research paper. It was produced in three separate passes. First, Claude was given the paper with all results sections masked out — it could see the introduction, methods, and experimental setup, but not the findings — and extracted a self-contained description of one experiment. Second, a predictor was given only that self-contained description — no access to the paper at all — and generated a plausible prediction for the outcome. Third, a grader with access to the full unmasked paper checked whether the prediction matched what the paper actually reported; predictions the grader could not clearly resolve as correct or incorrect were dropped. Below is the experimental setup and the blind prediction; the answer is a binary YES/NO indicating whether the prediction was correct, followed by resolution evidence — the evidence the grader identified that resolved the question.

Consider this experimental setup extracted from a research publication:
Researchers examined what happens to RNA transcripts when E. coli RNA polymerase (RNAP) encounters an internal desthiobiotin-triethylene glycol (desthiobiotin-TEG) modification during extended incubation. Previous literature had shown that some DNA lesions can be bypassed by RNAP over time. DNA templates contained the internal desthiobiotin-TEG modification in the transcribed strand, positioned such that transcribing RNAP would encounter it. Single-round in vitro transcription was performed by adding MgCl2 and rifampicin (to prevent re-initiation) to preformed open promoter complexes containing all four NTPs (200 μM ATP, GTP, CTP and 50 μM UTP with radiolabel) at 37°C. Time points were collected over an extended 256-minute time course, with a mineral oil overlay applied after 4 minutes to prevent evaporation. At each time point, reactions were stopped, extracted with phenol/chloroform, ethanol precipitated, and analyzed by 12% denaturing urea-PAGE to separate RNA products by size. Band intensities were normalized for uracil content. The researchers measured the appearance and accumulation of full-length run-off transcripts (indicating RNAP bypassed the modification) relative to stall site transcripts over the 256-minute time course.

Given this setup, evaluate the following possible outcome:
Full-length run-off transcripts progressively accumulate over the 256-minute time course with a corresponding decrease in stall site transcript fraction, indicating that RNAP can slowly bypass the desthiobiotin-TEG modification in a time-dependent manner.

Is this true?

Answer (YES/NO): YES